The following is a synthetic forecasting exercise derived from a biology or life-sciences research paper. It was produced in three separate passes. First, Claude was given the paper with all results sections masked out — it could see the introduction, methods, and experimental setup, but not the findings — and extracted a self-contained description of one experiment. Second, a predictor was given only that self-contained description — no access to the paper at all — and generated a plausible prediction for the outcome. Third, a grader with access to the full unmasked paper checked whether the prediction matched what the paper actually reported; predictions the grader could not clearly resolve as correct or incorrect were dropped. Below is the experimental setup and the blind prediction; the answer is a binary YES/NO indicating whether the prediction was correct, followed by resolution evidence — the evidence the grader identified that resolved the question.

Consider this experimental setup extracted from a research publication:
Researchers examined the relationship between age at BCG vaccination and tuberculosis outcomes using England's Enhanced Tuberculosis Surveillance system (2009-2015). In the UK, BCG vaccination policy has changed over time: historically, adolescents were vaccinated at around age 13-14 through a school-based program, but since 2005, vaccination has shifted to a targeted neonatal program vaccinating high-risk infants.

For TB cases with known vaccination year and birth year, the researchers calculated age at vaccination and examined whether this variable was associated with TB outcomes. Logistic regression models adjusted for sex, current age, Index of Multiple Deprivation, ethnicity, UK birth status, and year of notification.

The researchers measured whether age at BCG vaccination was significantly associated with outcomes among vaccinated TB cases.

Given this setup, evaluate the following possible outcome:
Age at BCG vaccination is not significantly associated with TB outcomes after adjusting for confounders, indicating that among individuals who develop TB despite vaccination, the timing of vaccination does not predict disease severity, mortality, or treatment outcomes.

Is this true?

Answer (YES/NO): NO